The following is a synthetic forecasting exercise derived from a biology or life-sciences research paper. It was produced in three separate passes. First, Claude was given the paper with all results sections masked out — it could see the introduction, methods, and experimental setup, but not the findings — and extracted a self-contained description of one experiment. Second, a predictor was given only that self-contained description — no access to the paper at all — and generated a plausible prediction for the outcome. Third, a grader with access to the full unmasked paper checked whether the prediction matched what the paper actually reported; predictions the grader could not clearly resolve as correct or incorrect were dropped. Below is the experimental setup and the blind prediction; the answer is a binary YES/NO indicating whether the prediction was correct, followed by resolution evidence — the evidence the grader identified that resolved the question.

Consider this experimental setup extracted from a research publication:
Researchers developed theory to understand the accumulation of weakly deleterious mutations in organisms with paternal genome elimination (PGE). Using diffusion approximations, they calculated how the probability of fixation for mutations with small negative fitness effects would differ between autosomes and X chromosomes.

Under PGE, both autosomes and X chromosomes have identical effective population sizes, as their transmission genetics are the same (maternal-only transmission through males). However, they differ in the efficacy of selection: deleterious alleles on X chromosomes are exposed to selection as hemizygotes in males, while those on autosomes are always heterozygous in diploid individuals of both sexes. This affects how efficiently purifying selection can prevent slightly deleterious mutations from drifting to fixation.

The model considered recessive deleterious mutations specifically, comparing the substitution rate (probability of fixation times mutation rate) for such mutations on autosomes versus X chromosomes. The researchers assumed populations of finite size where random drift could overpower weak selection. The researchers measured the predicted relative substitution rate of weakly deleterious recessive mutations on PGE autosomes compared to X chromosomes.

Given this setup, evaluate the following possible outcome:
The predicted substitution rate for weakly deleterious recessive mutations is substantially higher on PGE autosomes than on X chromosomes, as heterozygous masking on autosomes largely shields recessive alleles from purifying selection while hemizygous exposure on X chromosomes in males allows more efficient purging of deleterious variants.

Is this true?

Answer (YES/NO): YES